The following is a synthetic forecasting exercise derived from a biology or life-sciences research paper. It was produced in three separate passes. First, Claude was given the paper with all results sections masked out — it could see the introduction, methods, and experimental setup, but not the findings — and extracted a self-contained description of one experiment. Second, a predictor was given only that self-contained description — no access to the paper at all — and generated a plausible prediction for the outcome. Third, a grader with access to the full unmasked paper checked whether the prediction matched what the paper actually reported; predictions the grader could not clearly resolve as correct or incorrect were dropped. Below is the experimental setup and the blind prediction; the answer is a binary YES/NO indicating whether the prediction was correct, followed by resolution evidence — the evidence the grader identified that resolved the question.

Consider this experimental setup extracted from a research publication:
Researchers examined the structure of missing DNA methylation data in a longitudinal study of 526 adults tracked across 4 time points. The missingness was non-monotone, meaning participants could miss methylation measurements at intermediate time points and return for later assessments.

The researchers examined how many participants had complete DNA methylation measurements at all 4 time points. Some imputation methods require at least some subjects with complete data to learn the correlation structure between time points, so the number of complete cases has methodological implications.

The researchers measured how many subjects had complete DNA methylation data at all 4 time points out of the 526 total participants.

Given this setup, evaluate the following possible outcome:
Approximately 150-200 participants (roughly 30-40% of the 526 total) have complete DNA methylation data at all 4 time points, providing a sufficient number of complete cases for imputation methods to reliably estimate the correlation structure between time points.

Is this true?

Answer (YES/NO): NO